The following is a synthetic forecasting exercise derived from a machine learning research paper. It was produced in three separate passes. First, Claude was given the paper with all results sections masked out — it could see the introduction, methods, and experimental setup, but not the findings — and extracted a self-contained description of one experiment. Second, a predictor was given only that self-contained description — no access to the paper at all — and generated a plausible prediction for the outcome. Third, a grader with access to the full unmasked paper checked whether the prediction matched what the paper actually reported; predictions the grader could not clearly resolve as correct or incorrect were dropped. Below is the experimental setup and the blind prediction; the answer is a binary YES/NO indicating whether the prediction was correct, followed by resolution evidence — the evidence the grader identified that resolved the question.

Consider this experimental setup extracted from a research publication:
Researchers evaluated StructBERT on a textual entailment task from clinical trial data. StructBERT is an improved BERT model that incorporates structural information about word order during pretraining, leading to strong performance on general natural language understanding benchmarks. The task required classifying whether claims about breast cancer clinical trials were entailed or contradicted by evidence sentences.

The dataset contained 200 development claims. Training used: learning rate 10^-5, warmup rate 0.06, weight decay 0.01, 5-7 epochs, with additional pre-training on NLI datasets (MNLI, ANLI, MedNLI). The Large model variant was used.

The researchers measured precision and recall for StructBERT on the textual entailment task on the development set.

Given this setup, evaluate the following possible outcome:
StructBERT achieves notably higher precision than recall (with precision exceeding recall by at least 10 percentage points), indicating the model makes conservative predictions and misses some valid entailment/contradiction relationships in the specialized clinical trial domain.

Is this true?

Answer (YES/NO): NO